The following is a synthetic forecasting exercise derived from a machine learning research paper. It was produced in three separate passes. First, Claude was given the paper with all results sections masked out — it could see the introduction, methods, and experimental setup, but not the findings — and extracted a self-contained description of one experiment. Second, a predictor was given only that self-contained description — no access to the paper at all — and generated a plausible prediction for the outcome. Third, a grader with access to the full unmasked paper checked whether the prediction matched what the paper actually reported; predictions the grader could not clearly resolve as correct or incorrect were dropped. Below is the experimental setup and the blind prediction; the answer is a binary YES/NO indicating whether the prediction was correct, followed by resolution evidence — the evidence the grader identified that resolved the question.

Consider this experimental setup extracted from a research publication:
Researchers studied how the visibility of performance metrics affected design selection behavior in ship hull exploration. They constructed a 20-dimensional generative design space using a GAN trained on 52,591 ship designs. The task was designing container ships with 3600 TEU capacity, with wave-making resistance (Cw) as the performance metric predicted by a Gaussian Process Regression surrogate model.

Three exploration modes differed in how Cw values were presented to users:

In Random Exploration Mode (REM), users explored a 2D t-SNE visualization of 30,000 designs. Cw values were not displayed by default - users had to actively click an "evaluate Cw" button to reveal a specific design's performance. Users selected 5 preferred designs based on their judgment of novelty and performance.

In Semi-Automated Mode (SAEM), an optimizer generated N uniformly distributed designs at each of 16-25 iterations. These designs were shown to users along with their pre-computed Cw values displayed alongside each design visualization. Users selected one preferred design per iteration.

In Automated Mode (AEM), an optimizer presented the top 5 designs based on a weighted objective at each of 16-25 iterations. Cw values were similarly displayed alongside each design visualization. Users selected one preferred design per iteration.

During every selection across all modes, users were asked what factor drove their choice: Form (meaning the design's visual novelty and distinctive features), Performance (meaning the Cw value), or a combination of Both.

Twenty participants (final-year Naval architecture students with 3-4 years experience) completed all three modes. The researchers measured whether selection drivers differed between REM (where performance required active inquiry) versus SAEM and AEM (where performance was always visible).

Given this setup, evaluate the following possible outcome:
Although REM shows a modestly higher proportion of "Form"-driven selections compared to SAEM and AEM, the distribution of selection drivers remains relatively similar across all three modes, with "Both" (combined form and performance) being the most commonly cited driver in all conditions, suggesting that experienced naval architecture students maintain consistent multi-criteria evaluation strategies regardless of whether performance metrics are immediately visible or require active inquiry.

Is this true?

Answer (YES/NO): NO